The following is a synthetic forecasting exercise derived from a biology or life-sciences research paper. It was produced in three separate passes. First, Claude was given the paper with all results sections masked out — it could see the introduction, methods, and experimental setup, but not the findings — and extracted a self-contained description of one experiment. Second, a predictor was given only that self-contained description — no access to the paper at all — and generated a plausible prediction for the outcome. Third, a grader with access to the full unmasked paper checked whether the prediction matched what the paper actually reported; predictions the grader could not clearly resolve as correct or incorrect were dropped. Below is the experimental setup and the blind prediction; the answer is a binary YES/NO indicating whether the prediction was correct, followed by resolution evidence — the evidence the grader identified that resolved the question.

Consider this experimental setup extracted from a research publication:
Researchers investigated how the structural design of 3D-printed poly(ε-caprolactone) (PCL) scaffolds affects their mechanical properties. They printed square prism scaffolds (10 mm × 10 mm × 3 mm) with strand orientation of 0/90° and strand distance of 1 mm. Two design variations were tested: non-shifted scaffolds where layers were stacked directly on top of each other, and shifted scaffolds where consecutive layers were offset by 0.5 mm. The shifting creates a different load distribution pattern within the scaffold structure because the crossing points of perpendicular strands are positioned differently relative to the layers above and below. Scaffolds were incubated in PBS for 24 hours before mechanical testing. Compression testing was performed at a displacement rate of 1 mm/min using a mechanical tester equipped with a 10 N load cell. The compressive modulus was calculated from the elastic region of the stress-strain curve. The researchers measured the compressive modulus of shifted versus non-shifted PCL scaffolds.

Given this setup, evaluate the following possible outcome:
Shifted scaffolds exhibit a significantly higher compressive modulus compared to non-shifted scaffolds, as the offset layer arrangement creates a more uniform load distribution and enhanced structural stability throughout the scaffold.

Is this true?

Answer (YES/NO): NO